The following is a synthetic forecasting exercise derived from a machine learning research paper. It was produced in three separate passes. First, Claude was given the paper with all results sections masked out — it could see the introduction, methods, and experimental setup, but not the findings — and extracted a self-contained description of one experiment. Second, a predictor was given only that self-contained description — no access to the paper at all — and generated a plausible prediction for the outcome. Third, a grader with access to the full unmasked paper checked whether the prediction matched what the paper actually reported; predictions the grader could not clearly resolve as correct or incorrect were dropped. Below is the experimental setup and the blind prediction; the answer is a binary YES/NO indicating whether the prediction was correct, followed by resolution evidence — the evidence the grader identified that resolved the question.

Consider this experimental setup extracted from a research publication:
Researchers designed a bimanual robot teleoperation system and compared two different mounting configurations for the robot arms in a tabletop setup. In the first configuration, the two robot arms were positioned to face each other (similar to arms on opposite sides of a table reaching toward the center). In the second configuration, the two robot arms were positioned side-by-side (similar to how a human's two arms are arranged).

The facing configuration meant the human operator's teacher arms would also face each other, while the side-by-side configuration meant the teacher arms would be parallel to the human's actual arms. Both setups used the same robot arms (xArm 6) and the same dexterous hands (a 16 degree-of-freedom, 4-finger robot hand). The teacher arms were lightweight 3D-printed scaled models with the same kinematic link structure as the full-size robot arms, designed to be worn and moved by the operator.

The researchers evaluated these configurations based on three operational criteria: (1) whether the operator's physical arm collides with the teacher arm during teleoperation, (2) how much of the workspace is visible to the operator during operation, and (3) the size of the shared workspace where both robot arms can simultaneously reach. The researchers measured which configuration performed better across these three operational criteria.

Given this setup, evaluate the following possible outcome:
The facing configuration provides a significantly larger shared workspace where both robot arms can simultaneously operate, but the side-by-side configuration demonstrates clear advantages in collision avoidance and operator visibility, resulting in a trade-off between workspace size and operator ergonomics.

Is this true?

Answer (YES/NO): NO